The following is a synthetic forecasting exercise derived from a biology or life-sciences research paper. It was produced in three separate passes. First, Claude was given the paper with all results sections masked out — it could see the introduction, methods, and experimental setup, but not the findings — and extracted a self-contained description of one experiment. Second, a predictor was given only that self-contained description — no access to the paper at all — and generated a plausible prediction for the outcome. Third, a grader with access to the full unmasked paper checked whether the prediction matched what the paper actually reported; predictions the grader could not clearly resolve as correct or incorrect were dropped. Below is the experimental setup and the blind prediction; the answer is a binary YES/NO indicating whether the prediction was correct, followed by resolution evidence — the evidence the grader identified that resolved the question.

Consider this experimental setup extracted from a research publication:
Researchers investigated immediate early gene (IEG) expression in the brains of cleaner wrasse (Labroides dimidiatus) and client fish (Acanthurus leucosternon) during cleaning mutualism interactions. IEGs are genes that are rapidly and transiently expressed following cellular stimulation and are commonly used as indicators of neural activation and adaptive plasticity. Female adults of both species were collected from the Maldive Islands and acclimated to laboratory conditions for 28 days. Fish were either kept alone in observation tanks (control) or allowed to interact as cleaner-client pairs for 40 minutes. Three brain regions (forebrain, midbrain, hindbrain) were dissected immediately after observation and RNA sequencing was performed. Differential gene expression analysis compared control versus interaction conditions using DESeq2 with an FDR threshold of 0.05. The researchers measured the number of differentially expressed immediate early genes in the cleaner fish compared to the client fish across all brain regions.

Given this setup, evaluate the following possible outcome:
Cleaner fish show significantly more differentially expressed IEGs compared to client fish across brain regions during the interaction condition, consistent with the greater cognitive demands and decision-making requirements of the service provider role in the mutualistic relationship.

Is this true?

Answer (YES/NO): YES